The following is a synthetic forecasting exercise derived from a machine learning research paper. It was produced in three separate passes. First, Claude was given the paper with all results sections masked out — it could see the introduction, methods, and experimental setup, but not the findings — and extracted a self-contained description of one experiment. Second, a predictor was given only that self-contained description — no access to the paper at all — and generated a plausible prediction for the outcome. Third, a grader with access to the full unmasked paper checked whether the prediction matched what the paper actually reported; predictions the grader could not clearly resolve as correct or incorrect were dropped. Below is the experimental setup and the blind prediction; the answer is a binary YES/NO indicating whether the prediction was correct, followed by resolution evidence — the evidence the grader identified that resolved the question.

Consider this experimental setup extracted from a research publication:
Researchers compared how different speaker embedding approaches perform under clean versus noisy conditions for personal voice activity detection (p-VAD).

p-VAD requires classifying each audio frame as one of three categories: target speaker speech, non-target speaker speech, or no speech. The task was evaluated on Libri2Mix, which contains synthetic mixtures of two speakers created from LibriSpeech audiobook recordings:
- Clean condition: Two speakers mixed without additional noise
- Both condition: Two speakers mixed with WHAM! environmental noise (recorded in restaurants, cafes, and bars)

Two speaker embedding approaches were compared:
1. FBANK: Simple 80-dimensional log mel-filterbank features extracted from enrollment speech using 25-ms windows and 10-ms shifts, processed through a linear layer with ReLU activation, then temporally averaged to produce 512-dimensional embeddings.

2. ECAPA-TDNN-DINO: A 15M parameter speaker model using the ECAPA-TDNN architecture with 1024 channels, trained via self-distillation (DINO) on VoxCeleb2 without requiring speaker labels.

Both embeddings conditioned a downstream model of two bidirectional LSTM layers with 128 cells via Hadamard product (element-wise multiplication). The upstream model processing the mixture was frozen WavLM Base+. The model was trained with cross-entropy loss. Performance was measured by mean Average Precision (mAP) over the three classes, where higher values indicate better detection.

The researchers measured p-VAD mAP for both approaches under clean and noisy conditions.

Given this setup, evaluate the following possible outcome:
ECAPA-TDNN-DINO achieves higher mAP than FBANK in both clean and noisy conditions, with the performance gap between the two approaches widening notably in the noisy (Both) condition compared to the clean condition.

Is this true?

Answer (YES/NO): NO